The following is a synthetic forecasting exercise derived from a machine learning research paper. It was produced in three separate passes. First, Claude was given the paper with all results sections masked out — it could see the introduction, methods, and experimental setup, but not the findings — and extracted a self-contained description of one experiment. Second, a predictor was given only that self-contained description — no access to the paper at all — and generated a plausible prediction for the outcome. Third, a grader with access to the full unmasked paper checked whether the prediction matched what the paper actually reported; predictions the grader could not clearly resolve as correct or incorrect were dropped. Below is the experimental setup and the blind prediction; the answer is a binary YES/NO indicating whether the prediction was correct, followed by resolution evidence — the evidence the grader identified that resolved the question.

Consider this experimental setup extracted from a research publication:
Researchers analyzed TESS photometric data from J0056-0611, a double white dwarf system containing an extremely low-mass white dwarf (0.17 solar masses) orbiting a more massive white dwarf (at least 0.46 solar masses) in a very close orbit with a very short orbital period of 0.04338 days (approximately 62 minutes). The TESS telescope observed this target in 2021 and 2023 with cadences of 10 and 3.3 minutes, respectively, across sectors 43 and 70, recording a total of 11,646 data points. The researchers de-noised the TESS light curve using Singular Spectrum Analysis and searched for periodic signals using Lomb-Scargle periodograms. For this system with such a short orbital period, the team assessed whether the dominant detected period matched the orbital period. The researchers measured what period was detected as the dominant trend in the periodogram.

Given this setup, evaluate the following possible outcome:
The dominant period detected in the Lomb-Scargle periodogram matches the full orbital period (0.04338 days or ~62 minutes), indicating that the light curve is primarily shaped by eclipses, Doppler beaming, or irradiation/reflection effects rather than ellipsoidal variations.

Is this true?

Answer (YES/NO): NO